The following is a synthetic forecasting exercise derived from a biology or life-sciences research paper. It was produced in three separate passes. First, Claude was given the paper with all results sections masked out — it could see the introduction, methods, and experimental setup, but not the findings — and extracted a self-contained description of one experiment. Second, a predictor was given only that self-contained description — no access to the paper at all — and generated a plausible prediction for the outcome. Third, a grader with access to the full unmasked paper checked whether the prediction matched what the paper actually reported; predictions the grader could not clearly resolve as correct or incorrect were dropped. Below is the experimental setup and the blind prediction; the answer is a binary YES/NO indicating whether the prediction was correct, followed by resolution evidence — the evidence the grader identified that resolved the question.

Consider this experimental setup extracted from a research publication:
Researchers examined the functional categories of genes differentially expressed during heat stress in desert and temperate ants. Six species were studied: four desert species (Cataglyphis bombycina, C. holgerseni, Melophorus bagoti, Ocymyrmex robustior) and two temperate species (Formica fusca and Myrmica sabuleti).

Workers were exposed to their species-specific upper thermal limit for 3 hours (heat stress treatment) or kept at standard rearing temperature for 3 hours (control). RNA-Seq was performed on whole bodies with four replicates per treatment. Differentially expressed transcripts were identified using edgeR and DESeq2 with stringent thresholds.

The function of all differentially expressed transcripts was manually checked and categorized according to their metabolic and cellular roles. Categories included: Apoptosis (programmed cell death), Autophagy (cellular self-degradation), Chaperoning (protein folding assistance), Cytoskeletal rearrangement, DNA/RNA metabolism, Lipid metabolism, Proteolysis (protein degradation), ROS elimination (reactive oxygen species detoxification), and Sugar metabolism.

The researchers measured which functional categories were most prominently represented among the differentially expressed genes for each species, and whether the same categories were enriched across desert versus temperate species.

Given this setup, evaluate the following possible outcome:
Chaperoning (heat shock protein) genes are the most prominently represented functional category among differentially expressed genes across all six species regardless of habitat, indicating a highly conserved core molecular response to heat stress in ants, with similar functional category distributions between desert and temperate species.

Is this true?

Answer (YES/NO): NO